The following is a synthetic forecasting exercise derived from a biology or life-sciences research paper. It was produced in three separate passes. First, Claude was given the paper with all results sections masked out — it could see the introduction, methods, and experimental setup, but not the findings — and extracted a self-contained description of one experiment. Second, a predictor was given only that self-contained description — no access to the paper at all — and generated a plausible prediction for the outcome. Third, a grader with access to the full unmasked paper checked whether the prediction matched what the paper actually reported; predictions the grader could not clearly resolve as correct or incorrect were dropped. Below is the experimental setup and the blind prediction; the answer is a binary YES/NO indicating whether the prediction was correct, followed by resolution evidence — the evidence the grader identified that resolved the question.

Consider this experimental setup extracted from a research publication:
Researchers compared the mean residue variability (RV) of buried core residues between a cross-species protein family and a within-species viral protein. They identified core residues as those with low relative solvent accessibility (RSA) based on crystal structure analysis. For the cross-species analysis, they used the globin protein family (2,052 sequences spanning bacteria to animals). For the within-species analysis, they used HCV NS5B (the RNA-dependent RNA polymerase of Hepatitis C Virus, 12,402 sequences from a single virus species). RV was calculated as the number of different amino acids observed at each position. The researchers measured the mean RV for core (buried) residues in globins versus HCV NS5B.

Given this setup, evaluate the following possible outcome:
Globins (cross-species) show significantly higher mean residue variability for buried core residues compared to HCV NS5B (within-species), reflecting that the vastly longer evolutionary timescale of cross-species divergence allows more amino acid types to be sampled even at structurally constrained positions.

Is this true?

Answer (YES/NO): YES